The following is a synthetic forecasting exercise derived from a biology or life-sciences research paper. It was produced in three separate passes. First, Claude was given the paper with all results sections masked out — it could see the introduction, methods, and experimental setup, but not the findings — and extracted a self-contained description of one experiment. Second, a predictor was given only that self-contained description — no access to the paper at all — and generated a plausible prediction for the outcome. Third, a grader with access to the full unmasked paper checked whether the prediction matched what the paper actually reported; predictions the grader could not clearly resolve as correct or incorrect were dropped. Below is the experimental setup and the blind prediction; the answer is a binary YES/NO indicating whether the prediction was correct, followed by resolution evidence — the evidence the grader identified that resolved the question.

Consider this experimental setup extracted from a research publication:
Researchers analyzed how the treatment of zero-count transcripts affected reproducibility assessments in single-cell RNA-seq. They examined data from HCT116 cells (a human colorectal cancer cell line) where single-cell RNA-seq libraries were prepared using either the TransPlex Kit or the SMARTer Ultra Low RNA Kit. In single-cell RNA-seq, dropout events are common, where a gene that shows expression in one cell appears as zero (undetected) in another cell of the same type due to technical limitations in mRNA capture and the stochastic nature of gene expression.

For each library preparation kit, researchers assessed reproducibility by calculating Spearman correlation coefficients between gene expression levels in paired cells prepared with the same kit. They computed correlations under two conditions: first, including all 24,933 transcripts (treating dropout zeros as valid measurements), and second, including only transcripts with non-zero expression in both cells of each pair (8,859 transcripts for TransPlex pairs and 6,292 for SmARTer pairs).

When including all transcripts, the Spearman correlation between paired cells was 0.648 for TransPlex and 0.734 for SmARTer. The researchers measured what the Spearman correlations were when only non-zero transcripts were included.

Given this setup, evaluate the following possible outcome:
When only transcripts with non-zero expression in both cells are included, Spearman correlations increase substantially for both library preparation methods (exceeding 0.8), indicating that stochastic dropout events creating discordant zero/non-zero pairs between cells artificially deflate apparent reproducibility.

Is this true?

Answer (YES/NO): NO